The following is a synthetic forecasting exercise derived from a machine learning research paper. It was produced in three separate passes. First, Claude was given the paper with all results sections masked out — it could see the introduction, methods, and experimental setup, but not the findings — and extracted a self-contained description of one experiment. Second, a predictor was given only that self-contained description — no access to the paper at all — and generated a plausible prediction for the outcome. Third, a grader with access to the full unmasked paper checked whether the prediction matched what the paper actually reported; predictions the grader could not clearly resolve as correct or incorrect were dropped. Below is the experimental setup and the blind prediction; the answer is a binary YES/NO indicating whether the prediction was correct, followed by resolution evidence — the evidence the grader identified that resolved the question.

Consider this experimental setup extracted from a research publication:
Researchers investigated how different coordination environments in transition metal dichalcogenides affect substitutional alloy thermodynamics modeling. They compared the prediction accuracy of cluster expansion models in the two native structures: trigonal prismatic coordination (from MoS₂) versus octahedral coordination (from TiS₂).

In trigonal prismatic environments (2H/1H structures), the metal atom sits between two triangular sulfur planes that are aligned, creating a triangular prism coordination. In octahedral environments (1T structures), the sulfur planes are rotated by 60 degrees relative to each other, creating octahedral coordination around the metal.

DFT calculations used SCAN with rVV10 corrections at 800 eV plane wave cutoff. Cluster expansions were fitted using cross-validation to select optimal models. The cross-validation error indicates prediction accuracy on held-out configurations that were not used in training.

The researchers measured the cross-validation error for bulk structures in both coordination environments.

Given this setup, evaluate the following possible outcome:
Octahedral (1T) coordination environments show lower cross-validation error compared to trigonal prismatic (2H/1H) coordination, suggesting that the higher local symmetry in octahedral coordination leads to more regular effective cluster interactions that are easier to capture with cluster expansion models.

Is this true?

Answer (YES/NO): NO